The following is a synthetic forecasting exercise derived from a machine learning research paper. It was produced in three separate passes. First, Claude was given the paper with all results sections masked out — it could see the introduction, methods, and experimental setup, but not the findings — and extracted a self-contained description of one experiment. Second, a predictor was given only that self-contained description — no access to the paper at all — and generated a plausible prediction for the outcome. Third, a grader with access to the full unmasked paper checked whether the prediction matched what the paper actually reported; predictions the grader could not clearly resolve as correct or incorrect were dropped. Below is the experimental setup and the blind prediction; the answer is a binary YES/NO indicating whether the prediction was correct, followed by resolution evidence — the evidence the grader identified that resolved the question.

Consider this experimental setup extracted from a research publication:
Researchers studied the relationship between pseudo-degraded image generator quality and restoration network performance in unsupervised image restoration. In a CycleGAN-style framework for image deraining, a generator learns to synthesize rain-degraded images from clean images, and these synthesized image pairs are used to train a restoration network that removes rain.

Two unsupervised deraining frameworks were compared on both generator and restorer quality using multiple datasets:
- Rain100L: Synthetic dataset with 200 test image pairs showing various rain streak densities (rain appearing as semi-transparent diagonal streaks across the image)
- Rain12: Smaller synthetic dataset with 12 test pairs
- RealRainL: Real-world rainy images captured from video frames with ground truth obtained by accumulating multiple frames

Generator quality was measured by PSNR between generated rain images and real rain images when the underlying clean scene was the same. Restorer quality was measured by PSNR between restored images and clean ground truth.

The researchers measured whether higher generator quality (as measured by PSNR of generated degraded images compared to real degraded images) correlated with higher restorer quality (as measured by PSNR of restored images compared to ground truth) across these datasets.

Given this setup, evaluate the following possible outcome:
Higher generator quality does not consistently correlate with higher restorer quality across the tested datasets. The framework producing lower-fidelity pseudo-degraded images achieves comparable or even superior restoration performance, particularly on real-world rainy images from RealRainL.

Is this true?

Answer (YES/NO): NO